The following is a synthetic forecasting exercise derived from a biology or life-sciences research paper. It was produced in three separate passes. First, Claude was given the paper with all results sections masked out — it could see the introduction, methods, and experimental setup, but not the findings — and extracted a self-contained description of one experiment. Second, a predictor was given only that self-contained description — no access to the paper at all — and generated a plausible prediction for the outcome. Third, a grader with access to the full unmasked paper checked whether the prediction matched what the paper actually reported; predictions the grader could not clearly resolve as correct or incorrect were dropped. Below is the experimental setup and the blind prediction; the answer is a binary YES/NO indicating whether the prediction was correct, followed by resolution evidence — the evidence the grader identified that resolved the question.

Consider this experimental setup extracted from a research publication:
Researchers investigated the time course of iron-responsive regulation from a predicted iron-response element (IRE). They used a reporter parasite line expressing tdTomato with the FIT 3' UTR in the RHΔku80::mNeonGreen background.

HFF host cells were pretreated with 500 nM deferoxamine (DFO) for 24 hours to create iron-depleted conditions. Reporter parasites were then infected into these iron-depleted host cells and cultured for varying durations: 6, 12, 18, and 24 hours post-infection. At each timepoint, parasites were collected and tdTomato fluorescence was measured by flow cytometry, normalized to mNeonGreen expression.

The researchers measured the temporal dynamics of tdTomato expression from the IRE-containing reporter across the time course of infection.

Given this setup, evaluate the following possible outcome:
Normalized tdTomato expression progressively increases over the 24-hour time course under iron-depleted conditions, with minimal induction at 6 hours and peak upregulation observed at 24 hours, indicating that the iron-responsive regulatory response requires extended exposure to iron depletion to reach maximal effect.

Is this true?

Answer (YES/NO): NO